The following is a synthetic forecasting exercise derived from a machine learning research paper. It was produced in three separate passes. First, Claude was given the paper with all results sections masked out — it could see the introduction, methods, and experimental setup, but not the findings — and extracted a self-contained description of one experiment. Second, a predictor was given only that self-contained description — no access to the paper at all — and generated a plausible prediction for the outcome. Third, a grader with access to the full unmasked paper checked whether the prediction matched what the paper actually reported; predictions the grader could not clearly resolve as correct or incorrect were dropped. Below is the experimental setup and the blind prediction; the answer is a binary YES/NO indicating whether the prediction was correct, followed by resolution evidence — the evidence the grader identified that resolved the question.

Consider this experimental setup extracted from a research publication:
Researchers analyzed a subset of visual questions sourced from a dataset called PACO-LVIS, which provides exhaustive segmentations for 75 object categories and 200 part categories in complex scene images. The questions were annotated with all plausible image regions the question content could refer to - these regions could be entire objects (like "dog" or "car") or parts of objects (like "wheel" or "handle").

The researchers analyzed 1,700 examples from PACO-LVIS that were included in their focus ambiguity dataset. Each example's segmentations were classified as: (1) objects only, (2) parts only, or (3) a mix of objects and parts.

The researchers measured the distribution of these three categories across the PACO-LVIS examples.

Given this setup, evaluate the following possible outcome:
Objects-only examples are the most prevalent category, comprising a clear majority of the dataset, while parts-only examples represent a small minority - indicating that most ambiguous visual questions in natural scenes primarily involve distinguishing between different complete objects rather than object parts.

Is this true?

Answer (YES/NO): NO